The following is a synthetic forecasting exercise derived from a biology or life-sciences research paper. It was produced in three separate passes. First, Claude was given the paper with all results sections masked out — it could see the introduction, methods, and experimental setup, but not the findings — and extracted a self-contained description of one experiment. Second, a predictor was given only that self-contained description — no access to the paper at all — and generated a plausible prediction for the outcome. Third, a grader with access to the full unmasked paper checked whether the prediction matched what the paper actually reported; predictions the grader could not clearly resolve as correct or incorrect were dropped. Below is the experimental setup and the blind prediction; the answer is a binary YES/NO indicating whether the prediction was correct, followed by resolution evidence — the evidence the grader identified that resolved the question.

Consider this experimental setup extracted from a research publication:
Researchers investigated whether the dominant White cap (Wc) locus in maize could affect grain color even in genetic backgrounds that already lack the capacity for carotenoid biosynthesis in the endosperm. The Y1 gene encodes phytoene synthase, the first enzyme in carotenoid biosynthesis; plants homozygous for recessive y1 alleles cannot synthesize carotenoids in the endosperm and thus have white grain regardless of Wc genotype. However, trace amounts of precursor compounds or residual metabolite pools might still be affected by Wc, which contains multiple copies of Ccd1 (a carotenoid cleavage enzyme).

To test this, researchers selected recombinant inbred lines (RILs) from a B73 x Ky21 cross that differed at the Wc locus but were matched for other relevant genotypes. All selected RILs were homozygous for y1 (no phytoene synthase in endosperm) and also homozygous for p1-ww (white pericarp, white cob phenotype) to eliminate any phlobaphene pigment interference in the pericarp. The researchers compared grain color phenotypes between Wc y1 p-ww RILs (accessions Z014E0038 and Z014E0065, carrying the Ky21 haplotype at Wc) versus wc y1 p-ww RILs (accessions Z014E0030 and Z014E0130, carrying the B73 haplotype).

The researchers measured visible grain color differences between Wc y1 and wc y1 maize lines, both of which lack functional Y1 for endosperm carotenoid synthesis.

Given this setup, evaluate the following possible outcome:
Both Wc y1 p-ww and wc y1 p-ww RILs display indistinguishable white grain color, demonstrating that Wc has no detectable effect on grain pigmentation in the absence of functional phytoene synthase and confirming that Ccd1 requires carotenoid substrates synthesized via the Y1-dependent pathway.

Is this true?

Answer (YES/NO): NO